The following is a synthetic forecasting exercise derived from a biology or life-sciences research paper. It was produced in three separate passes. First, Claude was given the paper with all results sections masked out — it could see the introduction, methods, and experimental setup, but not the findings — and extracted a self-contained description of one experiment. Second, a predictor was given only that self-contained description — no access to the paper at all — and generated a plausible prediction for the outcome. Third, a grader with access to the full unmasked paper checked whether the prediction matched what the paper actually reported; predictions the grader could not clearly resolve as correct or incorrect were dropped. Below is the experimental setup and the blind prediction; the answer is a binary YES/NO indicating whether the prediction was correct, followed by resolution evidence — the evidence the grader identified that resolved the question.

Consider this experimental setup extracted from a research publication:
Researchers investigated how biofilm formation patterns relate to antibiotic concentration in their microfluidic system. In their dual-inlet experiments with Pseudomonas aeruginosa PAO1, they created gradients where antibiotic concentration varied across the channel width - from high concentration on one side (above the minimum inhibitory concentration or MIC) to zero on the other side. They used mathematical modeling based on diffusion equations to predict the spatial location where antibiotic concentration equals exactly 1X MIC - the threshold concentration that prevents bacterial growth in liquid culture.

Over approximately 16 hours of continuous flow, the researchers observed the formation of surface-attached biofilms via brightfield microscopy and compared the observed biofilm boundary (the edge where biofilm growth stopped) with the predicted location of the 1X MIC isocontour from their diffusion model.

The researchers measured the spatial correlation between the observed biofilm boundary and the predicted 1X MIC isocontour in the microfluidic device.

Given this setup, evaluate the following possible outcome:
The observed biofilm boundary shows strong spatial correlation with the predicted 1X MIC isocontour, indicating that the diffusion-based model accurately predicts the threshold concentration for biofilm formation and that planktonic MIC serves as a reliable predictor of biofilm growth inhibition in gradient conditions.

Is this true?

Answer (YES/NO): YES